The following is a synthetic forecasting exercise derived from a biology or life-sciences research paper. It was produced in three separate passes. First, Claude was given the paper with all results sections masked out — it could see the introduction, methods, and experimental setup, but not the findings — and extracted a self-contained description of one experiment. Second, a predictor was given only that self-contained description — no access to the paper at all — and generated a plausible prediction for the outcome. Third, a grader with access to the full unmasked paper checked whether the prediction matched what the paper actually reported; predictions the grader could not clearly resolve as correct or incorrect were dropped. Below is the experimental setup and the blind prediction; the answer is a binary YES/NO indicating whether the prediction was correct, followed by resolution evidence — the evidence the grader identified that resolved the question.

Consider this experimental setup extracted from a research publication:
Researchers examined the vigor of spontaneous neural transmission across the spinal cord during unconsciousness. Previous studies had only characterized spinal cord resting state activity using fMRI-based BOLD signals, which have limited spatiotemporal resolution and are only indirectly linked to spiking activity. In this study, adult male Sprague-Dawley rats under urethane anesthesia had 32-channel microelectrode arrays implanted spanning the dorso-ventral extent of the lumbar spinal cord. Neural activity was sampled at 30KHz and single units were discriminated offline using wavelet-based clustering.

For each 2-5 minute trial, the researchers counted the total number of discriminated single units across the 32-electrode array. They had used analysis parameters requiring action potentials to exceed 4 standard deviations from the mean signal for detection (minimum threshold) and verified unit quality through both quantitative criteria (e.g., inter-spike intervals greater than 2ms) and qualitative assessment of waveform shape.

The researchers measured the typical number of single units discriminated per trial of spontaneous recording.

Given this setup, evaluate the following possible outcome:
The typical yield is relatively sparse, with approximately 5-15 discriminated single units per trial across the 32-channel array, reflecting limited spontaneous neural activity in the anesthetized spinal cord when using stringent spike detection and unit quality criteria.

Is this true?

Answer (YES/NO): NO